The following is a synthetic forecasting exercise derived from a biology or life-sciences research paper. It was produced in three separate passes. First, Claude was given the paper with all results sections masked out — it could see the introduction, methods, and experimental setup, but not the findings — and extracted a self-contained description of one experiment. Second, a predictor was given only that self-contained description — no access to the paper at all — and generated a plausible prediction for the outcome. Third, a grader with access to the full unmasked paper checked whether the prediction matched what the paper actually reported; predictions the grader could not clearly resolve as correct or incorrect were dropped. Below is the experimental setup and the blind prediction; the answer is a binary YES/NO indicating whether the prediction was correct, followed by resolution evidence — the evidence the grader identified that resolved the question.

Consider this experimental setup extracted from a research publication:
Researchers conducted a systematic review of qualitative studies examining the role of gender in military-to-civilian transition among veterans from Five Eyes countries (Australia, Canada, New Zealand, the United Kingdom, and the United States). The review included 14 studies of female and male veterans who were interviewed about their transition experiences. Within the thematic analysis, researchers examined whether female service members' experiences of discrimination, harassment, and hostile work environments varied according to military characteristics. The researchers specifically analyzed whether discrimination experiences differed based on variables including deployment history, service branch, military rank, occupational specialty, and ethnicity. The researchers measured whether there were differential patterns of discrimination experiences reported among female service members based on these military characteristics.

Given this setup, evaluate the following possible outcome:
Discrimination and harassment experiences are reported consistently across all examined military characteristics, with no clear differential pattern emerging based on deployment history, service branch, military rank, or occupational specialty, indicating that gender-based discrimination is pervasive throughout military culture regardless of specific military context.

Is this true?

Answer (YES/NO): NO